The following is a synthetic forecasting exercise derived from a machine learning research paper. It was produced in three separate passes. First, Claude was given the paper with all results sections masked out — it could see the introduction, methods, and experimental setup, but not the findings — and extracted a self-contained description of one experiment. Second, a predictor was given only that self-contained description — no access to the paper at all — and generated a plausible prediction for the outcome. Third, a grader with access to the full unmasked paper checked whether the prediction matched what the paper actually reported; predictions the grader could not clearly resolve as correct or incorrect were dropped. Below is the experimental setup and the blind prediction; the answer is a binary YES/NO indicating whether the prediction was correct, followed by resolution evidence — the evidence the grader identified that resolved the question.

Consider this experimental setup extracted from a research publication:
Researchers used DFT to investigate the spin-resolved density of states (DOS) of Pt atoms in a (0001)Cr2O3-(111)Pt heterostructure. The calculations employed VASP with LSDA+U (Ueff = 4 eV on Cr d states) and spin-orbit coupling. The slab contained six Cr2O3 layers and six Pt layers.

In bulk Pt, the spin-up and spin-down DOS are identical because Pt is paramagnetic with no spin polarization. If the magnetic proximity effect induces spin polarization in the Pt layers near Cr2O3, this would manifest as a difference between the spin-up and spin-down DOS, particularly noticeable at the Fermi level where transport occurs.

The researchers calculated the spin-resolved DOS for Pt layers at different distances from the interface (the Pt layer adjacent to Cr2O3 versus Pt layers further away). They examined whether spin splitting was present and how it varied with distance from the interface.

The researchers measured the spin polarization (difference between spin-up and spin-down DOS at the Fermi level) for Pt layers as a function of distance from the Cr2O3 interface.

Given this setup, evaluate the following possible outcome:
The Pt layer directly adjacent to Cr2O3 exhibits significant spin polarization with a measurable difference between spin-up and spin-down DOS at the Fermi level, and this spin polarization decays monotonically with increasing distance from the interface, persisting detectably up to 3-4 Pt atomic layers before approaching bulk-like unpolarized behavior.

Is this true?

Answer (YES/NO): NO